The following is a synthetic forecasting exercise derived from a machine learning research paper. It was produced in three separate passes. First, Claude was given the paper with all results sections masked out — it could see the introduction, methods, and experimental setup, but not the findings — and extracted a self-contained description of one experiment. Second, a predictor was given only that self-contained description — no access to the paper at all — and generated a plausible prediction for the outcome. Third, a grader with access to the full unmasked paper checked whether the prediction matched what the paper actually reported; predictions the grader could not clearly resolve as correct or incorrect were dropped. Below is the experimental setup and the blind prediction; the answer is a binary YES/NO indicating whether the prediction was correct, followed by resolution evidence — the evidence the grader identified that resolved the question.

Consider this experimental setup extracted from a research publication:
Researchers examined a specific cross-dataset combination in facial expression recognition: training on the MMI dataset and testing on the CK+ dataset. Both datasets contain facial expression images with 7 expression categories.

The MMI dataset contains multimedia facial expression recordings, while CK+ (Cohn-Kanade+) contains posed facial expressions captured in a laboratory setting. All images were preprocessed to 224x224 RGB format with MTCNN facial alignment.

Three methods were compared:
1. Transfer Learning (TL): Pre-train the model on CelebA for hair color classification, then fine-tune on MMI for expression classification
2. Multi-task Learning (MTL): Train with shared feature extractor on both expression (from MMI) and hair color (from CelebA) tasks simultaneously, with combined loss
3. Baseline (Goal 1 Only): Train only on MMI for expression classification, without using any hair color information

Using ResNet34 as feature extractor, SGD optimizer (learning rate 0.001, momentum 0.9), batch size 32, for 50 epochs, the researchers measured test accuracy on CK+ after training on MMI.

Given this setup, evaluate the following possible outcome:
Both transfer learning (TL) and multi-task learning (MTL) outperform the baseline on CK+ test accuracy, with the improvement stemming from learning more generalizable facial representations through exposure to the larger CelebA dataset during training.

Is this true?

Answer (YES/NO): YES